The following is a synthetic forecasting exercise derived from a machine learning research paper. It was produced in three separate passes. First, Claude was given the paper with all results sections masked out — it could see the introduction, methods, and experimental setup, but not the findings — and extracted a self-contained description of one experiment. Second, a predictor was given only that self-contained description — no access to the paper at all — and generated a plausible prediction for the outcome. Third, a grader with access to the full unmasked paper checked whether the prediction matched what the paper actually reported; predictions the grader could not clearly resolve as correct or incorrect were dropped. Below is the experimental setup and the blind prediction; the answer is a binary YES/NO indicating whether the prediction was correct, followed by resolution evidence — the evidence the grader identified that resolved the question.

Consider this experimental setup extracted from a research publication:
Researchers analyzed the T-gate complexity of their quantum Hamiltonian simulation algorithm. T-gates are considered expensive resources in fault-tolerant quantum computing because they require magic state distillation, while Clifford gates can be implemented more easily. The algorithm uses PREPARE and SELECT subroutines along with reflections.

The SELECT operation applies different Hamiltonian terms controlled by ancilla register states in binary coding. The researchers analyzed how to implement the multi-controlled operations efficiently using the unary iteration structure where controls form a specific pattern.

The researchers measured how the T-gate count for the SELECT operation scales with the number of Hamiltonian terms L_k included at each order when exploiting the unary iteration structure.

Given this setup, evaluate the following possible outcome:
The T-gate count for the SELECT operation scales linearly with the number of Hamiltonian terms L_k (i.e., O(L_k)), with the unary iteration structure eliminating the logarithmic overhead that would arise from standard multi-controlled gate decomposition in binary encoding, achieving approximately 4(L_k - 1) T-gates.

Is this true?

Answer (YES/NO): NO